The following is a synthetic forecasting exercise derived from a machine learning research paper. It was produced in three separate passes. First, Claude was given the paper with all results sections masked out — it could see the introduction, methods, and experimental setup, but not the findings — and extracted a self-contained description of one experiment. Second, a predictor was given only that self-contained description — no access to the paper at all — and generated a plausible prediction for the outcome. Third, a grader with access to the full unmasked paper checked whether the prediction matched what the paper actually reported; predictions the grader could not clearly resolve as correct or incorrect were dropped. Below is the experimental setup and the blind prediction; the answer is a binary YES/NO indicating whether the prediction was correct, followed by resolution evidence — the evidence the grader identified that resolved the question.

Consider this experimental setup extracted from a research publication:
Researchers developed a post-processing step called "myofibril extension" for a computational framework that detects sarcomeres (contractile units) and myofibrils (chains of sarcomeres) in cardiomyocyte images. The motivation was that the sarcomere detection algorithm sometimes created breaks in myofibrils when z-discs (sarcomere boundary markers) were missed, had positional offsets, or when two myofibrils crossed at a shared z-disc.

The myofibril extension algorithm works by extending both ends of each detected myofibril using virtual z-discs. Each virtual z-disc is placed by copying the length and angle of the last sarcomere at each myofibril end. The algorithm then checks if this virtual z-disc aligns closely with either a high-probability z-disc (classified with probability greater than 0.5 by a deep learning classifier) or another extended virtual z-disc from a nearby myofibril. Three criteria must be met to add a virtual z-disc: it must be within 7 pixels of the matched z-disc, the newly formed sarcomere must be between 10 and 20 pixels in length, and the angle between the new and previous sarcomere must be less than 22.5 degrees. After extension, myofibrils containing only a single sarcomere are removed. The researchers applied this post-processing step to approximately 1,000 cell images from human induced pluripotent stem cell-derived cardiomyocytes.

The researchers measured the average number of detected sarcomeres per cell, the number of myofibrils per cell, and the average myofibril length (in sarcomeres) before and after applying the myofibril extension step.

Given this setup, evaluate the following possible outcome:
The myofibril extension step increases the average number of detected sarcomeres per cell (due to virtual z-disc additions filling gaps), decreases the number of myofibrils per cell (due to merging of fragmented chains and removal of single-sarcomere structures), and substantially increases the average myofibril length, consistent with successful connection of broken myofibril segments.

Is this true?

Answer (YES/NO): NO